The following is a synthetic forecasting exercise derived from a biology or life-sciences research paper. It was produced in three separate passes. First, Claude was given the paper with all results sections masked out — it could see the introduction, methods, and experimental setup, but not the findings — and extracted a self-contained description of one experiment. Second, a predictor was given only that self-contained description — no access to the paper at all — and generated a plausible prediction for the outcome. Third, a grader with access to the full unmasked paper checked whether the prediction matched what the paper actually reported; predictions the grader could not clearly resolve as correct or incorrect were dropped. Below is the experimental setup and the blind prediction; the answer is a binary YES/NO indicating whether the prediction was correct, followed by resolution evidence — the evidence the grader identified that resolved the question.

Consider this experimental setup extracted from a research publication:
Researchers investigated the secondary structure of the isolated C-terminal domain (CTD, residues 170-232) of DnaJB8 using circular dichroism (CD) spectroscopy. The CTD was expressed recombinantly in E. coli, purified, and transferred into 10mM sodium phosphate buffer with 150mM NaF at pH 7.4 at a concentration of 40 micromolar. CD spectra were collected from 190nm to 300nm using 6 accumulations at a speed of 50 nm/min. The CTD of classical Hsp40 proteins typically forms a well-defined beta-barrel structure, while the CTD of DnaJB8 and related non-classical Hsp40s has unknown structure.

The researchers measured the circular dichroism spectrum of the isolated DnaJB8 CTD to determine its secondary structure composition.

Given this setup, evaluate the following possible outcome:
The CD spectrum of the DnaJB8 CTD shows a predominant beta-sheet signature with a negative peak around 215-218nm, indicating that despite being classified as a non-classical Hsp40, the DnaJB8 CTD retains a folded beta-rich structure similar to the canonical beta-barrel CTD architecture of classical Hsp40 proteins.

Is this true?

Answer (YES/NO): NO